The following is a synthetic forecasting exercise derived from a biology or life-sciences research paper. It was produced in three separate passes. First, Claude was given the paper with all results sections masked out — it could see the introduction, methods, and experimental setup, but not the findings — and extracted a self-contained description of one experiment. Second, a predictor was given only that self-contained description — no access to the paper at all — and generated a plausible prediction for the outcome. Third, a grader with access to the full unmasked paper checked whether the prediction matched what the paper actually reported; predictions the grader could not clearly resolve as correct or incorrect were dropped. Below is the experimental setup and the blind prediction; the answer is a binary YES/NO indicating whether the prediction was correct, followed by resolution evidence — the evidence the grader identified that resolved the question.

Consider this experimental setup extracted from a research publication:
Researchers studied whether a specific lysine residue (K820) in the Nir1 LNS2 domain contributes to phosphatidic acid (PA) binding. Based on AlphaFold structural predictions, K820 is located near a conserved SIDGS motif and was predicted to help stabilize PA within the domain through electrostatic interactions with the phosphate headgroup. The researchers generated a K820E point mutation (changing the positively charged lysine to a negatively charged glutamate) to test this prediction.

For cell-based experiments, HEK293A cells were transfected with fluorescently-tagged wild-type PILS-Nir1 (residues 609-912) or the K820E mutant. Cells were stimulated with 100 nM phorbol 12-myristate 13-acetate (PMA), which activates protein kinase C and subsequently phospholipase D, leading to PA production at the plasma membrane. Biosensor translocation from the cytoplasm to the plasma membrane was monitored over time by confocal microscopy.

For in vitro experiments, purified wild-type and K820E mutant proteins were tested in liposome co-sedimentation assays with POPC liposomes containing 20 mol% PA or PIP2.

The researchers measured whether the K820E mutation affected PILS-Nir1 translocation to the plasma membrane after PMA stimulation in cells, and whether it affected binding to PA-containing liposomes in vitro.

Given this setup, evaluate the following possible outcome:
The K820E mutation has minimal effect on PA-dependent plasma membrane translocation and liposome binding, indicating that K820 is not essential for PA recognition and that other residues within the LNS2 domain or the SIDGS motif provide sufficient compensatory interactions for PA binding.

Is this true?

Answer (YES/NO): NO